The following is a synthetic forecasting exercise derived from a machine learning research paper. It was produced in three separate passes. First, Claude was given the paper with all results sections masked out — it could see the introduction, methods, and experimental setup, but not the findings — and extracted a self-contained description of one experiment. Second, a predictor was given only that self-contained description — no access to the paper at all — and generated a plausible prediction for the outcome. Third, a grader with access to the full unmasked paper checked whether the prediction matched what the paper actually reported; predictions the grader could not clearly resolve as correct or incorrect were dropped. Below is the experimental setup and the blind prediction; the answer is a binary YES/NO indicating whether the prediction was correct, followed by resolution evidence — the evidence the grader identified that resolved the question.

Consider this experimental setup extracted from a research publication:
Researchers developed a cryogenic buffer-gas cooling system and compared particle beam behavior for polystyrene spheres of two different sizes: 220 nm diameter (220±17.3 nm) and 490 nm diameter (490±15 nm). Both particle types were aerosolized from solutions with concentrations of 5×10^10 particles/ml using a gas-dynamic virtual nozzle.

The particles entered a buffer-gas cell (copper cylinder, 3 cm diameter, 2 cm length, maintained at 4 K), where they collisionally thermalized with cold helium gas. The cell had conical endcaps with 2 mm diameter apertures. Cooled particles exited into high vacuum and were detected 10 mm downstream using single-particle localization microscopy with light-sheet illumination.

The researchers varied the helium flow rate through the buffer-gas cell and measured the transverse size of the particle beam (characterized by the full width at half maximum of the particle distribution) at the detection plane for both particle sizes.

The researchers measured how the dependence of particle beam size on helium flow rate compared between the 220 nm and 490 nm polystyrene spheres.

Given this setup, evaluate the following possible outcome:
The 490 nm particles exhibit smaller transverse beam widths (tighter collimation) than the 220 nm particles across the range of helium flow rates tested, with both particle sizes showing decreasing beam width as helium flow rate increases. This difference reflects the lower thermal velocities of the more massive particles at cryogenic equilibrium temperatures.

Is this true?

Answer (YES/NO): NO